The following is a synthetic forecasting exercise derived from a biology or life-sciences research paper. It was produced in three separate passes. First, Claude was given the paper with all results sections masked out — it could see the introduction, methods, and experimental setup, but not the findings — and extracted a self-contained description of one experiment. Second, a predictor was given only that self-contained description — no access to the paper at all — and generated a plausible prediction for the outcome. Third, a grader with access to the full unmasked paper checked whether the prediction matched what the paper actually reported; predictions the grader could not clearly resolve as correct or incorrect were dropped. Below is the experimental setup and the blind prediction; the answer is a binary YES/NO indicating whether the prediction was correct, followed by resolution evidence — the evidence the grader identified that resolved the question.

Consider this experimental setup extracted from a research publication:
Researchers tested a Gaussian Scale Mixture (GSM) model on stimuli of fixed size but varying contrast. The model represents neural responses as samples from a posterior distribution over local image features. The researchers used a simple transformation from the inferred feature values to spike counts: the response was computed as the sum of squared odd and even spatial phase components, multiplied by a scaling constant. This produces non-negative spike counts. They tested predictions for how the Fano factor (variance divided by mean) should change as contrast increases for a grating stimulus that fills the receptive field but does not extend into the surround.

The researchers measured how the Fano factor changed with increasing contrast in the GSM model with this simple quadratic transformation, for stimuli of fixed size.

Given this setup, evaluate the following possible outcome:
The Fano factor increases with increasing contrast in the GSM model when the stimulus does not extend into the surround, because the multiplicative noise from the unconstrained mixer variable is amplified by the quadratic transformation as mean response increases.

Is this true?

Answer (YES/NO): NO